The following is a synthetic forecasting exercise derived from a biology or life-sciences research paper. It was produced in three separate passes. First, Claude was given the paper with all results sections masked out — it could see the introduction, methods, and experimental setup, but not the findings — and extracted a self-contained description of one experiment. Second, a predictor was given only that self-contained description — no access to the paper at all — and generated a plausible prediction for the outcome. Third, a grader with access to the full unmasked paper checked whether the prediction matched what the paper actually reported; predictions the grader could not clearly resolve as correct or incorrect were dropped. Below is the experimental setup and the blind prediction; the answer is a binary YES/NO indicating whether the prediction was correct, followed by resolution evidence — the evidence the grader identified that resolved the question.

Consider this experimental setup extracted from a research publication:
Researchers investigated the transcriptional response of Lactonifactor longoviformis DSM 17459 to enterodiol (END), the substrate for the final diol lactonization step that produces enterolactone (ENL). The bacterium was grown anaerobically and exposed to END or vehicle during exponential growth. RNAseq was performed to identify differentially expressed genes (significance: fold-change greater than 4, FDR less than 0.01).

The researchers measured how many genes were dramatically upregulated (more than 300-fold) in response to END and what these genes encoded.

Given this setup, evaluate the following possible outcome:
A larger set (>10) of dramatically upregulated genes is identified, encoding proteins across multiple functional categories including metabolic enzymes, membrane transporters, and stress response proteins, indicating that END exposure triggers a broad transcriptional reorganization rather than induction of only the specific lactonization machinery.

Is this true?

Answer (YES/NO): NO